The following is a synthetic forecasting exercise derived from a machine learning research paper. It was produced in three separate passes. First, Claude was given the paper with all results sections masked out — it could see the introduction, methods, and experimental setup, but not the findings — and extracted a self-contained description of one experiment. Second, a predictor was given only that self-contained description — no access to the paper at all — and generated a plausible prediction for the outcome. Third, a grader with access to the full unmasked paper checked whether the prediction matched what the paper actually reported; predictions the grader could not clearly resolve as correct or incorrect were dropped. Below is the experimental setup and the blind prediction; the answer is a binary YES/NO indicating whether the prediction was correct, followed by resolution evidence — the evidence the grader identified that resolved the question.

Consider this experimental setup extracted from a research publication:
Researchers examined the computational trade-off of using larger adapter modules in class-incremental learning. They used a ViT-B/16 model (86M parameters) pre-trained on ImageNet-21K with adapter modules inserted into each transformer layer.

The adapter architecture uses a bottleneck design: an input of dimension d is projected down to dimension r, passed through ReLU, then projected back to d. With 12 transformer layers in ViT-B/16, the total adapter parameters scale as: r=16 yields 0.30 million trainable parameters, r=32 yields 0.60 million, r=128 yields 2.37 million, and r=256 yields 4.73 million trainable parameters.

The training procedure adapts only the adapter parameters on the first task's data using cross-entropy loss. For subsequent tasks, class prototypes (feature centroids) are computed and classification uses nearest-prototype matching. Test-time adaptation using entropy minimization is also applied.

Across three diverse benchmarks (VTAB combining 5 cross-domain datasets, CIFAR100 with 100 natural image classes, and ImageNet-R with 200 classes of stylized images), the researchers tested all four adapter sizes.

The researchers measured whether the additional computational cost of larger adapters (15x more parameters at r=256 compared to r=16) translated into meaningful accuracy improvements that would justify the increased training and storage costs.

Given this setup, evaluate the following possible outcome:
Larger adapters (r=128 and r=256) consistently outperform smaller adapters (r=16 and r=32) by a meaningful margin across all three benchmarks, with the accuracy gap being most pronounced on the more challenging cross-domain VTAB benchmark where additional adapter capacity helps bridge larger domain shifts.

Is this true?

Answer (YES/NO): NO